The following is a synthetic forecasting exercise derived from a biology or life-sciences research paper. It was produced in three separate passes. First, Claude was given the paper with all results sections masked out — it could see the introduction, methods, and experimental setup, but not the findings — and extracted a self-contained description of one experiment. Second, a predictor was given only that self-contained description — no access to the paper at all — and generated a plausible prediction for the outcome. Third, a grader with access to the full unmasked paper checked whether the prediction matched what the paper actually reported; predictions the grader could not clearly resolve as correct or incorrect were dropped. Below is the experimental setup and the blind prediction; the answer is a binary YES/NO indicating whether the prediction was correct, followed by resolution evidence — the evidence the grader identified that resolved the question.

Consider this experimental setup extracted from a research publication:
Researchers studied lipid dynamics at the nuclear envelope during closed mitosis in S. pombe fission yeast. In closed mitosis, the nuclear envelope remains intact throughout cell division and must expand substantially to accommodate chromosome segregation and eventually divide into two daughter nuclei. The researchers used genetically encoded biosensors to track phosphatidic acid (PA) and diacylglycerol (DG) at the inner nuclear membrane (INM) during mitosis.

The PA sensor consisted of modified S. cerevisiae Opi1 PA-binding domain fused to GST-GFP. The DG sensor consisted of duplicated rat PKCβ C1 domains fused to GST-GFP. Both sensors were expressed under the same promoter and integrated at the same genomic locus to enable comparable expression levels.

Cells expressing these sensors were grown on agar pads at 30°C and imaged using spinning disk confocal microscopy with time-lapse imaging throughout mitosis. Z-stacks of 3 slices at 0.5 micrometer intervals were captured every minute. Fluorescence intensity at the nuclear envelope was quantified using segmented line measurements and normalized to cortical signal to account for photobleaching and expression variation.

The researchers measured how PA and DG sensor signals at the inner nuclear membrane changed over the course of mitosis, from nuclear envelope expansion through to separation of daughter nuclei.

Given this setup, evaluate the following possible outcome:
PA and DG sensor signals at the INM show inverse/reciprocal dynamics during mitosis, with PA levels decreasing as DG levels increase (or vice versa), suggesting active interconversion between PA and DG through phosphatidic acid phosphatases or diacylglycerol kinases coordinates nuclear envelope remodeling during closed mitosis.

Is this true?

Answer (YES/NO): NO